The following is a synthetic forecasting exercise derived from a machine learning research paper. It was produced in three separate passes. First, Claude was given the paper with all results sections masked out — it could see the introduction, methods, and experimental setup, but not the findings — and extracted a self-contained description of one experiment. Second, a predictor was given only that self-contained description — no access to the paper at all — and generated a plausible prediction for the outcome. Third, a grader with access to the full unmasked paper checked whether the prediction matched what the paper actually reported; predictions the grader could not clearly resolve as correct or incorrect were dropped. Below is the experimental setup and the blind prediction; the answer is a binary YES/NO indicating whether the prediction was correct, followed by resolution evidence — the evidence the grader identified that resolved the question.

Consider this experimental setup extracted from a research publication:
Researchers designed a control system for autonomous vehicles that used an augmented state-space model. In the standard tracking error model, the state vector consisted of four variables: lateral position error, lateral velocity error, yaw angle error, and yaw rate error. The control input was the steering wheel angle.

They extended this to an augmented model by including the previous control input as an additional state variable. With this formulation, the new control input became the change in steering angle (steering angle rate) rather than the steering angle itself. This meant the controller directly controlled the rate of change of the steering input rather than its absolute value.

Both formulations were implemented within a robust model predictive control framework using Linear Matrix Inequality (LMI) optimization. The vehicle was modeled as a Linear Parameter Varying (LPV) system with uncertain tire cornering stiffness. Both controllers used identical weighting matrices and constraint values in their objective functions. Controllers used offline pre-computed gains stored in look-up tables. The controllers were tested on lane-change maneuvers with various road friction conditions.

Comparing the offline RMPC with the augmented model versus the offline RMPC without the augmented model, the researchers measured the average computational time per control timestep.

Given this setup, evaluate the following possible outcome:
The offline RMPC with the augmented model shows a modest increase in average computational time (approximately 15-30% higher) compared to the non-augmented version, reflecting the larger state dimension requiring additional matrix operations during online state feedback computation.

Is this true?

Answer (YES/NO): NO